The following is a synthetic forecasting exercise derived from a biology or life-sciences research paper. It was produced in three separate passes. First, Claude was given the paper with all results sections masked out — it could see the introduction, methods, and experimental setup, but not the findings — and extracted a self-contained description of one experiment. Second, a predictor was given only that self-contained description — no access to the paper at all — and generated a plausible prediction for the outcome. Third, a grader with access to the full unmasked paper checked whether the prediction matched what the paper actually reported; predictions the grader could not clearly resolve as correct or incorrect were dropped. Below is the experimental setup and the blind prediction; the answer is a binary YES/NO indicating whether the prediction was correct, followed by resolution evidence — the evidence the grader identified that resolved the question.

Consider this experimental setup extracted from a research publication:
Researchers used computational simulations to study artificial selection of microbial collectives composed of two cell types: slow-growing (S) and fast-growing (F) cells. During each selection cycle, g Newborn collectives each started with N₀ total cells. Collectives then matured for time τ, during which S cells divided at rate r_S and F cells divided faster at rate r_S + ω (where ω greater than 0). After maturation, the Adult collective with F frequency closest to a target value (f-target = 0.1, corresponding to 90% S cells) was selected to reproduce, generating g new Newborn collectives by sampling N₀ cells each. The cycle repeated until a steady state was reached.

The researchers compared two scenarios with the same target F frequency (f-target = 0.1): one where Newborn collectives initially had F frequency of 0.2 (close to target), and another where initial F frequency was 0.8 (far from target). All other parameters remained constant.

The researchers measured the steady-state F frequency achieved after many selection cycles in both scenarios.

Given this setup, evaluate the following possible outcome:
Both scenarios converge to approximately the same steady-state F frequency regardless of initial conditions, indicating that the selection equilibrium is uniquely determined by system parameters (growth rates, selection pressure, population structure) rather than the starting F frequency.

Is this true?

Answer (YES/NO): NO